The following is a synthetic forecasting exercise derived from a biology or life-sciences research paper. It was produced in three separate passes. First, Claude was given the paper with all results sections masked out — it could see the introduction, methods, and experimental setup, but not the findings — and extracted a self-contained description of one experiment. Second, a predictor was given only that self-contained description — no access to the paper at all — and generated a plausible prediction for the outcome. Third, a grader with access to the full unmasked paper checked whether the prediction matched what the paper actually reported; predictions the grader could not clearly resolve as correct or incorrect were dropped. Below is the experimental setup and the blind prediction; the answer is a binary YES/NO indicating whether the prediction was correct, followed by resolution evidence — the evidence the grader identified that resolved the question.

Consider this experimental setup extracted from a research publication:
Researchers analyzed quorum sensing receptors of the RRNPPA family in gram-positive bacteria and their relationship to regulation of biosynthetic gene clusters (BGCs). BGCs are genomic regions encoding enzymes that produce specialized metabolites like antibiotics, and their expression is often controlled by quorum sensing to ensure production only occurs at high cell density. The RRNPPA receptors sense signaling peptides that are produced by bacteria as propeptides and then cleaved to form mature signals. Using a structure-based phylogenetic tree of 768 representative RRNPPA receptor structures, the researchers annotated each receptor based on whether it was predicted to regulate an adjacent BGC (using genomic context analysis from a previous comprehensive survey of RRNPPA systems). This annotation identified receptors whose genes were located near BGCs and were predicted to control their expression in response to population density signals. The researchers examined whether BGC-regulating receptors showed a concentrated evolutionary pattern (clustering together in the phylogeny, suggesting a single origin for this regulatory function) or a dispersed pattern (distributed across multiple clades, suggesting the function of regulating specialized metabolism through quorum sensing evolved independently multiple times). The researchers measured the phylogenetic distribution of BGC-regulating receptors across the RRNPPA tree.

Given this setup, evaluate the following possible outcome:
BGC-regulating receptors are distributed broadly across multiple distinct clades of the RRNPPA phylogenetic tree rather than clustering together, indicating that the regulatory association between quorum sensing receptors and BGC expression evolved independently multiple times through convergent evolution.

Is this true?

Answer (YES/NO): NO